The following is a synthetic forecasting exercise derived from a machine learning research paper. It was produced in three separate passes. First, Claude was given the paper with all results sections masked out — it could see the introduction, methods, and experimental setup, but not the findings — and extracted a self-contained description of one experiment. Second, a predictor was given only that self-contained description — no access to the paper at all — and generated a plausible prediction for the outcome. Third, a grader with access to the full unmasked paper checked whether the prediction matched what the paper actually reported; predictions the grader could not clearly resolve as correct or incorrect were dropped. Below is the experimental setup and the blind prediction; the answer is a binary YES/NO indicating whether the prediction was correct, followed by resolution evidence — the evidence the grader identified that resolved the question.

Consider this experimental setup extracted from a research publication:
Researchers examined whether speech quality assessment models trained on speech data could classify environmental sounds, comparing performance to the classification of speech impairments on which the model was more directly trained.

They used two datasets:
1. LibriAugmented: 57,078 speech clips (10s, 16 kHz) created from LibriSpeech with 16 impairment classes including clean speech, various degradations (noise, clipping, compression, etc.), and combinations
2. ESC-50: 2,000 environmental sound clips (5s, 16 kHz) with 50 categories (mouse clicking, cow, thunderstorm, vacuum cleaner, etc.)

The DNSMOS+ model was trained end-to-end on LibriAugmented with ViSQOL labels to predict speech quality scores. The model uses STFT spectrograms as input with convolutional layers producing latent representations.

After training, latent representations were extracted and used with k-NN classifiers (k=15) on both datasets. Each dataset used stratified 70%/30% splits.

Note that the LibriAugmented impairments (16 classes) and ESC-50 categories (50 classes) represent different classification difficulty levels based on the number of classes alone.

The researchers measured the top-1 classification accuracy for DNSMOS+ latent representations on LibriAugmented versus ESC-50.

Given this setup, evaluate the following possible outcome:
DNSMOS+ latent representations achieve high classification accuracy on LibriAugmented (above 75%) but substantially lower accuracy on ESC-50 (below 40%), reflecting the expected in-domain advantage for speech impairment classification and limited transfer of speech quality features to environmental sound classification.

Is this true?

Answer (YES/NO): NO